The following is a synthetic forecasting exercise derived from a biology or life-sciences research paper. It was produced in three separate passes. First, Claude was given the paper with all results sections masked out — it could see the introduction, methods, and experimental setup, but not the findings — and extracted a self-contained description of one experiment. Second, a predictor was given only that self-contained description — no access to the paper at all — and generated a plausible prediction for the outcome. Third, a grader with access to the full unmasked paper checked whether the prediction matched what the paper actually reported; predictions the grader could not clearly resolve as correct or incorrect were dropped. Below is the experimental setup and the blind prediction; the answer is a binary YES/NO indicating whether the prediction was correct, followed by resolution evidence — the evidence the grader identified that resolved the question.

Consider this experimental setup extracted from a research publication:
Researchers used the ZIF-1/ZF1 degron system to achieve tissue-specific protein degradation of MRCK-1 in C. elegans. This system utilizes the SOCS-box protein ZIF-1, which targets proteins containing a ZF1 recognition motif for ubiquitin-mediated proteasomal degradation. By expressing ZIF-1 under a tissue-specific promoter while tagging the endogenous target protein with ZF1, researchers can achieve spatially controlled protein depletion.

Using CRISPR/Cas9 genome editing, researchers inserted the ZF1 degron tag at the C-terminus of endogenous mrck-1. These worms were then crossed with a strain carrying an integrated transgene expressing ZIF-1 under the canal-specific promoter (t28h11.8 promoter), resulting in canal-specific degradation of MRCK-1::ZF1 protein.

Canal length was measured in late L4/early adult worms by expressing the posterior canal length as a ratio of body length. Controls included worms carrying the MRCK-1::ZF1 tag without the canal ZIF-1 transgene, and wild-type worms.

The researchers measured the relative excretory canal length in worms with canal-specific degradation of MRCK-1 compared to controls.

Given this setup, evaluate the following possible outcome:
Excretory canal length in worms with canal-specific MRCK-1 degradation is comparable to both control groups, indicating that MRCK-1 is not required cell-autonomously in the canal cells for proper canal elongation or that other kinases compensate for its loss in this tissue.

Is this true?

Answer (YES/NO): NO